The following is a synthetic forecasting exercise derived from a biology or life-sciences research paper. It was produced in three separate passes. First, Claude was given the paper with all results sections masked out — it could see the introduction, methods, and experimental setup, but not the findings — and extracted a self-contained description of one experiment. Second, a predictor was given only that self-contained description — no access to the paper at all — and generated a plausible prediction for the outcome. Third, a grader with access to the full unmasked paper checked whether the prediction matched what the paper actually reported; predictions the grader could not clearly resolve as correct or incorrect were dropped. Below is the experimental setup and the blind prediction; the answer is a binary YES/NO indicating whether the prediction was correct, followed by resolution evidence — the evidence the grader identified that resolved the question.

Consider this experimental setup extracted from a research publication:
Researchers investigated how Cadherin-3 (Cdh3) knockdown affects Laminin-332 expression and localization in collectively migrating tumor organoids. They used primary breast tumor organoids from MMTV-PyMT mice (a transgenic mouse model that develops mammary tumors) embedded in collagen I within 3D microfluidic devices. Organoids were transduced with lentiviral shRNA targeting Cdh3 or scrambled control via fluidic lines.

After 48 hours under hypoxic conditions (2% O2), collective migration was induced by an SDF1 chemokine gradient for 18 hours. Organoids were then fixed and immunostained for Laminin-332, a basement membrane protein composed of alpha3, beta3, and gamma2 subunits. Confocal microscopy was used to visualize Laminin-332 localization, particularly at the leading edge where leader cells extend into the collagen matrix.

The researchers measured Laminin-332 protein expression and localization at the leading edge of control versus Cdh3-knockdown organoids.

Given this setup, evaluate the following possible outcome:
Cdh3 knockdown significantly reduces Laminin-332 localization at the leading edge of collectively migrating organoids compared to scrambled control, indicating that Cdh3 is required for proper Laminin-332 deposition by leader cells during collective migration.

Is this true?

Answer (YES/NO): YES